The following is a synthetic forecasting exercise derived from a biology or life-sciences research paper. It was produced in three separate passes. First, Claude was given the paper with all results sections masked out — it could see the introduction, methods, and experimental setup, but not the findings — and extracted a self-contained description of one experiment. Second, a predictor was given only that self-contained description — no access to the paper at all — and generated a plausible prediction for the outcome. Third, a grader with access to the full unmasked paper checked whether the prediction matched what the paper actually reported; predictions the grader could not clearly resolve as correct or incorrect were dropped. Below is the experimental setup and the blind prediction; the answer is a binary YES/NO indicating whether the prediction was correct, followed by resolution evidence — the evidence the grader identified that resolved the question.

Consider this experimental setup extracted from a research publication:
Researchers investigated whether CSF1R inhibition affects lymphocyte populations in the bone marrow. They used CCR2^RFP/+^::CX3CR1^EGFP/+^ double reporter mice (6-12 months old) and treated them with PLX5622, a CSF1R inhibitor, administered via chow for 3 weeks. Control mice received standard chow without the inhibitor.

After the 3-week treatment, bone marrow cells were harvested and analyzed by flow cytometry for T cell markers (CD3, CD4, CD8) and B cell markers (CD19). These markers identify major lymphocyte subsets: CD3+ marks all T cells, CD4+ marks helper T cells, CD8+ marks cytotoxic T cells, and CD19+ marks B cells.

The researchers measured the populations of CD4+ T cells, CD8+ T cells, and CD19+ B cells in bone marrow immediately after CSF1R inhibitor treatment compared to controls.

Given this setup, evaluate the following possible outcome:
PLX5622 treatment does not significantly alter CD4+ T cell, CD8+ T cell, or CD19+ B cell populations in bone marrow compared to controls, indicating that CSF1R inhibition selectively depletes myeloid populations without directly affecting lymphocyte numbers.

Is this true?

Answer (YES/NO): NO